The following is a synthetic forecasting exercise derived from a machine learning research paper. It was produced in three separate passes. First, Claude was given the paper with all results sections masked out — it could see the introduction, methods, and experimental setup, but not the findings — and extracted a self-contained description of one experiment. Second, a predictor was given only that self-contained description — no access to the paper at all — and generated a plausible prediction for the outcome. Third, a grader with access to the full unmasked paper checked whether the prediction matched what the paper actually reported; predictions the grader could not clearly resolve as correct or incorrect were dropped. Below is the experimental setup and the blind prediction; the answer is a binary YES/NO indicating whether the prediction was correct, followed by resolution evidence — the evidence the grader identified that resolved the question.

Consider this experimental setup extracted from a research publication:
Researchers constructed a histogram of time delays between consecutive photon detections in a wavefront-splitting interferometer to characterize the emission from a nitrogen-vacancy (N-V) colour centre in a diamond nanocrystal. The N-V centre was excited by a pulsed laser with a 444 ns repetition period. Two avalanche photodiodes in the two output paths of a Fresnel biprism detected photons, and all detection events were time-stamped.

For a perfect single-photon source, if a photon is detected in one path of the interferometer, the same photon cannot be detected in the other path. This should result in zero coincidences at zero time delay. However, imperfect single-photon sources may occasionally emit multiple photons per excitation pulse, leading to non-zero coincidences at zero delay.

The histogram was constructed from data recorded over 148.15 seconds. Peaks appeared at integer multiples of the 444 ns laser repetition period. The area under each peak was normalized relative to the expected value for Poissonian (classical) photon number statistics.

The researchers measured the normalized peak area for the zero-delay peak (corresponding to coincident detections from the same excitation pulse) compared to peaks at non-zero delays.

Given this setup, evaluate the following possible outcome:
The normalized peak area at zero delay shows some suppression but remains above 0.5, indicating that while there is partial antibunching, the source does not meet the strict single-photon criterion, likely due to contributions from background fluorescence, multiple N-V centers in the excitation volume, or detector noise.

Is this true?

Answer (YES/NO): NO